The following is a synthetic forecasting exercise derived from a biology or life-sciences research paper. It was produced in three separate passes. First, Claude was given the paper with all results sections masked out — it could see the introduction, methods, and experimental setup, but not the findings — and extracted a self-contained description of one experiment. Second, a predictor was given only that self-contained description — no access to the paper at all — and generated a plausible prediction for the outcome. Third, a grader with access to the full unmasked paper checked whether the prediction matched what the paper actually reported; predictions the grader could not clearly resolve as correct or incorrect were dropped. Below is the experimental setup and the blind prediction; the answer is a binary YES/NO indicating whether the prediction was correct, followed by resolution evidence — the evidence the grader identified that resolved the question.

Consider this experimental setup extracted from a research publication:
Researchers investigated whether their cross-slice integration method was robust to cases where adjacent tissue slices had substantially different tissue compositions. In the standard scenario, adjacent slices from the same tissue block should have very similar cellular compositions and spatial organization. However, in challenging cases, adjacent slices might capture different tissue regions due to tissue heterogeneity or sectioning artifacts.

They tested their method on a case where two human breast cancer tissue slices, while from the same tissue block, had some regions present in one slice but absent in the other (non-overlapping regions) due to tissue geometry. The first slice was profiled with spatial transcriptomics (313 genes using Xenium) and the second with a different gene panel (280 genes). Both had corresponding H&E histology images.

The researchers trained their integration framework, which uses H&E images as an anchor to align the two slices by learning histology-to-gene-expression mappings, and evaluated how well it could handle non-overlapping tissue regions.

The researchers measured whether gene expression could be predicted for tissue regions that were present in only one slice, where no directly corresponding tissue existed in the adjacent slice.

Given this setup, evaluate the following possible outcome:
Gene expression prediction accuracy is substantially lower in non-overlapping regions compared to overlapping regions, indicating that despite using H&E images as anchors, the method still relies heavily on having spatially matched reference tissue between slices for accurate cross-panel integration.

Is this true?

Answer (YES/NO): NO